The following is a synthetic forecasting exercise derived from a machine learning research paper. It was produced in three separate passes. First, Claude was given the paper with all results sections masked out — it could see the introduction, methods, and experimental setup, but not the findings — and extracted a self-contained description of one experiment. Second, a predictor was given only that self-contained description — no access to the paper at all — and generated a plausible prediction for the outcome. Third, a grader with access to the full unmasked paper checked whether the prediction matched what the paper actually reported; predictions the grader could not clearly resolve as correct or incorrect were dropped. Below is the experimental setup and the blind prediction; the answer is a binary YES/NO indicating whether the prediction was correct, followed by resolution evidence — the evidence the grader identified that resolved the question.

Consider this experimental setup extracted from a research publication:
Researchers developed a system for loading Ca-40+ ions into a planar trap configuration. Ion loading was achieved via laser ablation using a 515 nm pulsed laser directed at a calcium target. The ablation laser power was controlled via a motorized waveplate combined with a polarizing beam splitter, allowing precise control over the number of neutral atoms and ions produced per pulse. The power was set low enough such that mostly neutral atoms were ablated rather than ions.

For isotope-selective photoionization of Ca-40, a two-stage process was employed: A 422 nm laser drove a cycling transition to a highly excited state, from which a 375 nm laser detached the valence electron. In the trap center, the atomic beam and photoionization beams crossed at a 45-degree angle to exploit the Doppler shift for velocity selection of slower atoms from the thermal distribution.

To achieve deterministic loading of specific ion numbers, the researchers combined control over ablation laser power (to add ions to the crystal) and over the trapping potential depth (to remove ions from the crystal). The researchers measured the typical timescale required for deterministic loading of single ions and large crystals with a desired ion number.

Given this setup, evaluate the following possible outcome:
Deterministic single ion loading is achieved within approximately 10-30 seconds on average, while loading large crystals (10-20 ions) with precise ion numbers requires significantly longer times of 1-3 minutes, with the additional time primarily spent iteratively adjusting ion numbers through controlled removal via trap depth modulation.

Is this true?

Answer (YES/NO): NO